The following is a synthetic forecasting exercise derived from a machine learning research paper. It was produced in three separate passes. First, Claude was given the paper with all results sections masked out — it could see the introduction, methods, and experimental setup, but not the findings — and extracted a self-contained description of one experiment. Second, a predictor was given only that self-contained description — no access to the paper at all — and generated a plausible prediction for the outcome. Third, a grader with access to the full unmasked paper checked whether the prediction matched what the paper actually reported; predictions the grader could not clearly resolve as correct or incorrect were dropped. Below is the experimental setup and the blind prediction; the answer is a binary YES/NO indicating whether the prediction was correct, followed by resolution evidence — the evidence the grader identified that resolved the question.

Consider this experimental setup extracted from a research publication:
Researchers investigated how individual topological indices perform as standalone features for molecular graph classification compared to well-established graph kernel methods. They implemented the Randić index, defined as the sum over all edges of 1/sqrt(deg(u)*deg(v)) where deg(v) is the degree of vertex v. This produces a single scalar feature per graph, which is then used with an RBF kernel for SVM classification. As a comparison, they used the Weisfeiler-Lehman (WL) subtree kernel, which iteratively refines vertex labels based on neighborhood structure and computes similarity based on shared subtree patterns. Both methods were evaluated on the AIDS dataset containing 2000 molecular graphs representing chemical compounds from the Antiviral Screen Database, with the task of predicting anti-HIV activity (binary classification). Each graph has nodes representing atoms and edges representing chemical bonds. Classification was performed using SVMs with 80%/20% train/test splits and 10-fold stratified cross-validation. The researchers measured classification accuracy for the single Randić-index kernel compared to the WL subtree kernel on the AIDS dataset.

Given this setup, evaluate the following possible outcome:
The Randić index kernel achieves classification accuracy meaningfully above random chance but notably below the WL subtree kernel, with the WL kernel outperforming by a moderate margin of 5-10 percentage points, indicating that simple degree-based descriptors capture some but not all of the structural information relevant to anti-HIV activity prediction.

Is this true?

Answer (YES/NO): NO